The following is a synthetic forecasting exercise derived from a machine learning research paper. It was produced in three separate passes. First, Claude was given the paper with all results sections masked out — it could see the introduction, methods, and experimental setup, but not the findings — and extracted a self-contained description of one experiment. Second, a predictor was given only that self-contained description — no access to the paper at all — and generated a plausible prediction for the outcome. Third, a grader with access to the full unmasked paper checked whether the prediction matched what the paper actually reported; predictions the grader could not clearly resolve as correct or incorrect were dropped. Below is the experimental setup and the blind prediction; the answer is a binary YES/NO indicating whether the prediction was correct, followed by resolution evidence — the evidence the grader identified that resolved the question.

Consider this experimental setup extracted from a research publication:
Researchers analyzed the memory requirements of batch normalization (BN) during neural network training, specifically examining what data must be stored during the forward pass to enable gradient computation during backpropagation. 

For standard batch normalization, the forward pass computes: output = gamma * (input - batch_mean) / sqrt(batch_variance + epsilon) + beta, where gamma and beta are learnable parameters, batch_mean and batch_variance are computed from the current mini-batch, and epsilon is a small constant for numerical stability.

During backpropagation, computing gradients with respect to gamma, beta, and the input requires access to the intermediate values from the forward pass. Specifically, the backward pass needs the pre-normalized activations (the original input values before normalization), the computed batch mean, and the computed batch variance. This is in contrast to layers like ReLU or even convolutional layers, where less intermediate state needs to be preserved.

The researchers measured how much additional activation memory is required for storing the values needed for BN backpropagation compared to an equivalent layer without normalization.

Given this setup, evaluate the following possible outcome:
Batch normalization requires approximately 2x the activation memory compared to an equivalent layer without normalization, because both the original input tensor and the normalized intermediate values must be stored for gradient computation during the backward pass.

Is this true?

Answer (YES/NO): YES